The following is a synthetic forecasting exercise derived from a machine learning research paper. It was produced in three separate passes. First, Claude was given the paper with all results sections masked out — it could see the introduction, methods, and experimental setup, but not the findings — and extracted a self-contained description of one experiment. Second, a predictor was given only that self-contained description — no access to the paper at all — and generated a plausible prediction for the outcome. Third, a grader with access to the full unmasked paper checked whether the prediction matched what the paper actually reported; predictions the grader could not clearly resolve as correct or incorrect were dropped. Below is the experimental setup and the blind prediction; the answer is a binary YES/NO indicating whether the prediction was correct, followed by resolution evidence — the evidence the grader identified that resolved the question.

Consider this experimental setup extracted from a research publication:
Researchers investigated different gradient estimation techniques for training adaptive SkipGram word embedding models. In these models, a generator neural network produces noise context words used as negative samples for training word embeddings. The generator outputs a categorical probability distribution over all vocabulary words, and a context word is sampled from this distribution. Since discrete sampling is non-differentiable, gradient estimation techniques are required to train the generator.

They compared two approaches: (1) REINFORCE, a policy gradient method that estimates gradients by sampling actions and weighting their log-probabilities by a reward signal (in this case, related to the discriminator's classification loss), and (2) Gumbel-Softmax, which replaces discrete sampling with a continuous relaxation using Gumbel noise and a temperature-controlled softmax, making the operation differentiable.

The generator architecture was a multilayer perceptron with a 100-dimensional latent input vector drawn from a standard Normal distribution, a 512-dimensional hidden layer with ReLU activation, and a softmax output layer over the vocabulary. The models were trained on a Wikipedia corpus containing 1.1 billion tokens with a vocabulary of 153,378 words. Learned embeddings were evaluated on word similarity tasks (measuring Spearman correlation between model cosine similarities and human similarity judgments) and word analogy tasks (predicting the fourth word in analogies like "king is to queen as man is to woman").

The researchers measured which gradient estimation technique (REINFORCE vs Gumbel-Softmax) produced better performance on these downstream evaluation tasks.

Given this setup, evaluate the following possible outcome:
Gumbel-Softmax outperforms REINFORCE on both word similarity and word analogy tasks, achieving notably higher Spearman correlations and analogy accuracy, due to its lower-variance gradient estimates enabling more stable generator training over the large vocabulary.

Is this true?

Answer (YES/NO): NO